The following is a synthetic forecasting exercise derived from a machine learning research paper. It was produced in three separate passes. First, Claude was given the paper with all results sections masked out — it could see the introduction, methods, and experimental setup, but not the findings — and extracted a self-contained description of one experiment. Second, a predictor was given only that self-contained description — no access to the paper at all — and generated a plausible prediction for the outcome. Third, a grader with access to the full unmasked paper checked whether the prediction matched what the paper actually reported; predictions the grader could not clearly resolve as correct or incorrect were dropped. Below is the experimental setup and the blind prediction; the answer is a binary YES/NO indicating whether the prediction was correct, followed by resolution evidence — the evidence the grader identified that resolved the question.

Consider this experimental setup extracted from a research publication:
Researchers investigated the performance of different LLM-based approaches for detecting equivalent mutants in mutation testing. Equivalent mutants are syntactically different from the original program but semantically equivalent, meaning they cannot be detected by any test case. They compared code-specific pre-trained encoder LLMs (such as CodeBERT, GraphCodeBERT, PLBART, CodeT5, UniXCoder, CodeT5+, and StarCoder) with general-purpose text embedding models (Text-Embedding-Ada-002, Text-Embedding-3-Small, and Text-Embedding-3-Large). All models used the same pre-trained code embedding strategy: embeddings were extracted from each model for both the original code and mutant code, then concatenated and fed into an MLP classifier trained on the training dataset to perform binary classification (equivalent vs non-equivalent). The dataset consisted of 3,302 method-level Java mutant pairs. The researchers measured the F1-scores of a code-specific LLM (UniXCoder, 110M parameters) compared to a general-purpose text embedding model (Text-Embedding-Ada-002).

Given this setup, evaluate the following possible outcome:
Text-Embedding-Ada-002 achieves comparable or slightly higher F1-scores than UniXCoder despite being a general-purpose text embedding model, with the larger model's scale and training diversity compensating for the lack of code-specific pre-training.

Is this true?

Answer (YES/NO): NO